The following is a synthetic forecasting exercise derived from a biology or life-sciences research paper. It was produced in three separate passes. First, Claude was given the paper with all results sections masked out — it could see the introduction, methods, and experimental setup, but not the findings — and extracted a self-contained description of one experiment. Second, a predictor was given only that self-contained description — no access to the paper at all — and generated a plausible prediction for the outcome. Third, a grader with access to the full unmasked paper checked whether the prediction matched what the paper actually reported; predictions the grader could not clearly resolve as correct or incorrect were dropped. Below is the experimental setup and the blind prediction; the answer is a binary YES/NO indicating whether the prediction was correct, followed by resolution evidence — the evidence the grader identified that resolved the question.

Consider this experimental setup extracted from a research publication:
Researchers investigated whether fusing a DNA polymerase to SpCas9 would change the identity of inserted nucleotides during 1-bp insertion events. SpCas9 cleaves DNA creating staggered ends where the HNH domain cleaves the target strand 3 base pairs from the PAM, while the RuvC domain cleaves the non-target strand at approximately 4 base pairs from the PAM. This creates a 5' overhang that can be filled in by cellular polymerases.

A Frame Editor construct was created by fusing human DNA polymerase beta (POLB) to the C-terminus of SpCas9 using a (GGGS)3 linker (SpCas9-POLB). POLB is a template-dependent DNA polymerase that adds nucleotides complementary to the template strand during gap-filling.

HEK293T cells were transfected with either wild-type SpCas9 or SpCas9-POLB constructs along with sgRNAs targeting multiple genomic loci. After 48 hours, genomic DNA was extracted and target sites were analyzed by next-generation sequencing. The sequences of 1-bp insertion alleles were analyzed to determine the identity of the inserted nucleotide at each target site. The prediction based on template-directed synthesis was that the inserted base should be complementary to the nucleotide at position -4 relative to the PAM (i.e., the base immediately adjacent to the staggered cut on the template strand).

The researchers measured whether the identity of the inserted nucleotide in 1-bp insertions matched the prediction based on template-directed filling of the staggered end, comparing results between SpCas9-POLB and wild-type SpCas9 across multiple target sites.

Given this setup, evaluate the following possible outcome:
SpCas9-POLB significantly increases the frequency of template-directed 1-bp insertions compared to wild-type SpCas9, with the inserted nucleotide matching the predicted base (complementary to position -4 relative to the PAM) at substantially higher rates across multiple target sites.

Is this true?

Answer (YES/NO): YES